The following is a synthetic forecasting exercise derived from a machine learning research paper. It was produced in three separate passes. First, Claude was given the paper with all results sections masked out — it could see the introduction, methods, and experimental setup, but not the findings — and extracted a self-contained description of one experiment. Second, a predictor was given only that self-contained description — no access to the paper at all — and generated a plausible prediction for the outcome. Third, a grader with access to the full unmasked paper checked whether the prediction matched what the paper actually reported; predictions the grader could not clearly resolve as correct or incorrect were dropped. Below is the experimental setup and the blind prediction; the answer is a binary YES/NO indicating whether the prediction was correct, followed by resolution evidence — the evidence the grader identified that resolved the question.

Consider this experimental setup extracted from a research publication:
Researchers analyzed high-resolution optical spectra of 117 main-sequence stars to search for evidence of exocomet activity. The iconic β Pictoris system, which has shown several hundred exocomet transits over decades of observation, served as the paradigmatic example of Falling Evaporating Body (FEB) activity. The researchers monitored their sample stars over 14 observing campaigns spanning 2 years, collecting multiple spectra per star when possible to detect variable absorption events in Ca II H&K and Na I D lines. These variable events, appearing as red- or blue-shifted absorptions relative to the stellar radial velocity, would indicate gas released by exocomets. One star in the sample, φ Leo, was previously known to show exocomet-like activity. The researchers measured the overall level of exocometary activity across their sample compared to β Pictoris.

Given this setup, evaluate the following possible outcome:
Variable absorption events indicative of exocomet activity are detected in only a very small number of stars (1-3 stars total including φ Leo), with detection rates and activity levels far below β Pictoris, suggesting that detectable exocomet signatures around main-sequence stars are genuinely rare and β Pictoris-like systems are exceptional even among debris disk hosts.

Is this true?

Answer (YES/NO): NO